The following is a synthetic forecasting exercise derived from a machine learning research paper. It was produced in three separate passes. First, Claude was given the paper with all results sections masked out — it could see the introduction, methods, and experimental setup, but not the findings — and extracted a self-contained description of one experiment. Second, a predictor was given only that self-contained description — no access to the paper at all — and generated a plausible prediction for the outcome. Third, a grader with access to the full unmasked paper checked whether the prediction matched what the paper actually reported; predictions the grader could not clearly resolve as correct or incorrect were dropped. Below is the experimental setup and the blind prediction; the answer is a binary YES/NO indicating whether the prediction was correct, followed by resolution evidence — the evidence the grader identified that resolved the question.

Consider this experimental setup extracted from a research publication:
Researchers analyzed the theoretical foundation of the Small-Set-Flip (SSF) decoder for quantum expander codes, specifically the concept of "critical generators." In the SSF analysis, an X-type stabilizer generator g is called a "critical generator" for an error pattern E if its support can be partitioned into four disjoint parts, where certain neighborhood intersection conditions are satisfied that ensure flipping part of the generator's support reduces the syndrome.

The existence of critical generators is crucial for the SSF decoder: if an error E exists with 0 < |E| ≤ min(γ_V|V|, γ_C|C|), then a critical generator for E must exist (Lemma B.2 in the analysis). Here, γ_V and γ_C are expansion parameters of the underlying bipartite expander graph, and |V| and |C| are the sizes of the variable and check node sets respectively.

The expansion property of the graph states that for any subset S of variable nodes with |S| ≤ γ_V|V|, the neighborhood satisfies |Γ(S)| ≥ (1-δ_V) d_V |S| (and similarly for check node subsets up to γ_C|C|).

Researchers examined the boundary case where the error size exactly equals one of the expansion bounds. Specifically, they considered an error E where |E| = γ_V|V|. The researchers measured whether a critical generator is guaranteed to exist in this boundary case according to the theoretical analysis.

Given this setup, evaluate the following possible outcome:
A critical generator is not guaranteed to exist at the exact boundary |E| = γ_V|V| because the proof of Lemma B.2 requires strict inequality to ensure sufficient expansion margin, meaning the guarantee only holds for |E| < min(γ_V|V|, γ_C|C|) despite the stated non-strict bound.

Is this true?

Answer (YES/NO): NO